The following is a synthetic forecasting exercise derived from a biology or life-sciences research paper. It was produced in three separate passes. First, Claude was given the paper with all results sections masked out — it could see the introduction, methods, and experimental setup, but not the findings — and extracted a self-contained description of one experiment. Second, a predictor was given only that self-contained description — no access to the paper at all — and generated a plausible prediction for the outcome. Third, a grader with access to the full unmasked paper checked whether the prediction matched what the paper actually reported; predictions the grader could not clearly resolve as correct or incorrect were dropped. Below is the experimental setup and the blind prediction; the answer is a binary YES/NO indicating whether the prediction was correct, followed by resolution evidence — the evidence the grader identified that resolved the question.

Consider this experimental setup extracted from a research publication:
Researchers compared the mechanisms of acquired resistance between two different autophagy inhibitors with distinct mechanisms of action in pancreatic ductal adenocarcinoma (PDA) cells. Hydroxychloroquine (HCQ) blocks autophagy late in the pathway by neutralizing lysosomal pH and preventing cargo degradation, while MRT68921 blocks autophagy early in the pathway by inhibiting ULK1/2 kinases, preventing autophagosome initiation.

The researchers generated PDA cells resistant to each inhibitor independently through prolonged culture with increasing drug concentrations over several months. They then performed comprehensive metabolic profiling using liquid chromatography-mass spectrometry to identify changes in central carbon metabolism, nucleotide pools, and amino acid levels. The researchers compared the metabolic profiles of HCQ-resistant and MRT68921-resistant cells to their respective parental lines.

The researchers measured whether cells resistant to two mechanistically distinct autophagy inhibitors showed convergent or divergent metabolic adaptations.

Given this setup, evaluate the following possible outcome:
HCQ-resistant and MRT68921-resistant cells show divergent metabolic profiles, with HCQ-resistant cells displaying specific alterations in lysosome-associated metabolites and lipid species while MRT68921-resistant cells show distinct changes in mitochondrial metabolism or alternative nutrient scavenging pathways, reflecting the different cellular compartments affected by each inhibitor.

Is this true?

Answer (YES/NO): NO